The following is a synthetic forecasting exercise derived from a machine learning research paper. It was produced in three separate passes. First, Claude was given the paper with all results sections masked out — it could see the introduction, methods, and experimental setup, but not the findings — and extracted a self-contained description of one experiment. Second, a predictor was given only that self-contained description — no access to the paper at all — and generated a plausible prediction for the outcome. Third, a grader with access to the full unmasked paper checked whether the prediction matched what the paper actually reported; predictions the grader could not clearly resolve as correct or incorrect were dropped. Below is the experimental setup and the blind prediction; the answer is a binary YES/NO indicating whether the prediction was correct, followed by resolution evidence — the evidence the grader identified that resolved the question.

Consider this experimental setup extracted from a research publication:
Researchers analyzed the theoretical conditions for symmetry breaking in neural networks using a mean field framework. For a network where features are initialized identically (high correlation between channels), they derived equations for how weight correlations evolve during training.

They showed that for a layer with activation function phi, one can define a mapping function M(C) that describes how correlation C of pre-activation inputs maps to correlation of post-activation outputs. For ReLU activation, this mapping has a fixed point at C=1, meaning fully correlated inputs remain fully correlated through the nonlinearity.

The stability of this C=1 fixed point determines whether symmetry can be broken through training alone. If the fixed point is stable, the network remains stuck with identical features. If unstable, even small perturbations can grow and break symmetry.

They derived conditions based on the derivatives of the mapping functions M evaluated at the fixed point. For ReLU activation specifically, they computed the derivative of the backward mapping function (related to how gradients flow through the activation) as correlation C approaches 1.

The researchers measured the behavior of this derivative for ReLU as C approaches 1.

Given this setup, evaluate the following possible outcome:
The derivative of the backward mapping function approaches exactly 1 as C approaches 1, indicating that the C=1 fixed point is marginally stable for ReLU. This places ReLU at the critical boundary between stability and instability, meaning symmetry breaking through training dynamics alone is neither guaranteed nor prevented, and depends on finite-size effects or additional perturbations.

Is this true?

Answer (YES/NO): NO